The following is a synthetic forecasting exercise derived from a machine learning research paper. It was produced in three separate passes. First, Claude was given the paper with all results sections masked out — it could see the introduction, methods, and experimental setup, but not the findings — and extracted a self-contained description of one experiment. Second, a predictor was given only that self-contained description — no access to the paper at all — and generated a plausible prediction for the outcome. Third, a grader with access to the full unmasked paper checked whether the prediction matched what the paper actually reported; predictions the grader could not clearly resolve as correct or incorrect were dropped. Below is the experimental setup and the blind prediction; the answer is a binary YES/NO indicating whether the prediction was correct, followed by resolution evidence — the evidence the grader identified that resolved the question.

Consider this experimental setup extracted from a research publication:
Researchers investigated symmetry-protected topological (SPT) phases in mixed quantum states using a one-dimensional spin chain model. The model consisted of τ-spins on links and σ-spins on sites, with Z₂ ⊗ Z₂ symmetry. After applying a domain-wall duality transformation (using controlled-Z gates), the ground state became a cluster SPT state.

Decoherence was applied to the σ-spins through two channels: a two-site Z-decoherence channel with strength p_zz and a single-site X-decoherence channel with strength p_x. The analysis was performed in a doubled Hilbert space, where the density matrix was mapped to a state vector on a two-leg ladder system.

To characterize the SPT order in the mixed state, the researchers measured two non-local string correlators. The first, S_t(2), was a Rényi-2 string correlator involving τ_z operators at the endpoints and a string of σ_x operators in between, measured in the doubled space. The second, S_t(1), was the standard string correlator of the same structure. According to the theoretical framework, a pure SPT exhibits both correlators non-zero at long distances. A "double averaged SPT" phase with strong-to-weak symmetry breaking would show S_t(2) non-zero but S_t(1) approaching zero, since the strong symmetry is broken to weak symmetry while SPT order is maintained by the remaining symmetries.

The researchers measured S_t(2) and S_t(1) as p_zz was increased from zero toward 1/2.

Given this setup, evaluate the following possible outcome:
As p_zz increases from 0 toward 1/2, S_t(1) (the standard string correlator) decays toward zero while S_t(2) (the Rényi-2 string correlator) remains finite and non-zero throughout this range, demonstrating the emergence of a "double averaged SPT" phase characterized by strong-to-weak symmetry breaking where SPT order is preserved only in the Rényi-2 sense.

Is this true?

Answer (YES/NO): YES